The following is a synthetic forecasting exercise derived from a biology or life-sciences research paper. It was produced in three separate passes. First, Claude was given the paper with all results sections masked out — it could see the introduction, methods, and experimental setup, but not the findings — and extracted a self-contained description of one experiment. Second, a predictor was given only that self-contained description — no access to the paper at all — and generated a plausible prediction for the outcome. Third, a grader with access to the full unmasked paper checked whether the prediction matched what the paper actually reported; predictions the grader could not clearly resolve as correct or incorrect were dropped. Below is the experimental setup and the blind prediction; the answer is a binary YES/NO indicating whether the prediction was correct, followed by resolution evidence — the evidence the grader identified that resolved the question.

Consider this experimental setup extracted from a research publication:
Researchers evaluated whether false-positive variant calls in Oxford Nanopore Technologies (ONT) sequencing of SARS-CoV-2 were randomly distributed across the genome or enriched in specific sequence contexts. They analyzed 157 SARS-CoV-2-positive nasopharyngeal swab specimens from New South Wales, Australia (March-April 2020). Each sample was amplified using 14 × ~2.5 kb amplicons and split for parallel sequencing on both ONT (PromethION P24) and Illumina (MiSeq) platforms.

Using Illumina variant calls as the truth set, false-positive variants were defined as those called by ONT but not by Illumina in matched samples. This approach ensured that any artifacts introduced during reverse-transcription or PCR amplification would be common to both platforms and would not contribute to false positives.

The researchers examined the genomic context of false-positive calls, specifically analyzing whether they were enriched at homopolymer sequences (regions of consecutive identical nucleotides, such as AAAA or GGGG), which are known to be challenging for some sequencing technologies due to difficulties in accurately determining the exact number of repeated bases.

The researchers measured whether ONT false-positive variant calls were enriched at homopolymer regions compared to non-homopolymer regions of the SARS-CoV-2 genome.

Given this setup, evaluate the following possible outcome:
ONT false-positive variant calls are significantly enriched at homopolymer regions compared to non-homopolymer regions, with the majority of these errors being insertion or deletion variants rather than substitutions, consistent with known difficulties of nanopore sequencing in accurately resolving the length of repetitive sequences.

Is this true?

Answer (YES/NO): YES